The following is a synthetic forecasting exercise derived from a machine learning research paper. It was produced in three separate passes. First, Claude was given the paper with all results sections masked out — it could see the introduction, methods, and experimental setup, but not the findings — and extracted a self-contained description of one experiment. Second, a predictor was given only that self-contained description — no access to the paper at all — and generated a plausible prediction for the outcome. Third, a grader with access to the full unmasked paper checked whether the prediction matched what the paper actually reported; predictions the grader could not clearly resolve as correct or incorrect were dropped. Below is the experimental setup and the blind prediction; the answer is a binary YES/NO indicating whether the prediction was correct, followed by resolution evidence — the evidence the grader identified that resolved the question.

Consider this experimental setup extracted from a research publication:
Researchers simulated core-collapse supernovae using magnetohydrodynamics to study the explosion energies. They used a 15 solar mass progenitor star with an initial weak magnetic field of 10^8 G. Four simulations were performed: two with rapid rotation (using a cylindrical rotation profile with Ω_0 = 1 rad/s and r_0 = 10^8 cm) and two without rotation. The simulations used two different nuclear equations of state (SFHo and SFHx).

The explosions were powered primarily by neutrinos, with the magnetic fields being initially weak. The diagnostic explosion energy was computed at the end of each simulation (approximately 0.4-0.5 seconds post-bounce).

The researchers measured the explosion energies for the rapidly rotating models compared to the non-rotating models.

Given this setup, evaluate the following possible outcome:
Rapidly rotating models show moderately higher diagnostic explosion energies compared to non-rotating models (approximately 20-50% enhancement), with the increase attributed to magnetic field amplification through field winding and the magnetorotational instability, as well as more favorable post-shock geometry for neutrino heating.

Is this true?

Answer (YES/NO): NO